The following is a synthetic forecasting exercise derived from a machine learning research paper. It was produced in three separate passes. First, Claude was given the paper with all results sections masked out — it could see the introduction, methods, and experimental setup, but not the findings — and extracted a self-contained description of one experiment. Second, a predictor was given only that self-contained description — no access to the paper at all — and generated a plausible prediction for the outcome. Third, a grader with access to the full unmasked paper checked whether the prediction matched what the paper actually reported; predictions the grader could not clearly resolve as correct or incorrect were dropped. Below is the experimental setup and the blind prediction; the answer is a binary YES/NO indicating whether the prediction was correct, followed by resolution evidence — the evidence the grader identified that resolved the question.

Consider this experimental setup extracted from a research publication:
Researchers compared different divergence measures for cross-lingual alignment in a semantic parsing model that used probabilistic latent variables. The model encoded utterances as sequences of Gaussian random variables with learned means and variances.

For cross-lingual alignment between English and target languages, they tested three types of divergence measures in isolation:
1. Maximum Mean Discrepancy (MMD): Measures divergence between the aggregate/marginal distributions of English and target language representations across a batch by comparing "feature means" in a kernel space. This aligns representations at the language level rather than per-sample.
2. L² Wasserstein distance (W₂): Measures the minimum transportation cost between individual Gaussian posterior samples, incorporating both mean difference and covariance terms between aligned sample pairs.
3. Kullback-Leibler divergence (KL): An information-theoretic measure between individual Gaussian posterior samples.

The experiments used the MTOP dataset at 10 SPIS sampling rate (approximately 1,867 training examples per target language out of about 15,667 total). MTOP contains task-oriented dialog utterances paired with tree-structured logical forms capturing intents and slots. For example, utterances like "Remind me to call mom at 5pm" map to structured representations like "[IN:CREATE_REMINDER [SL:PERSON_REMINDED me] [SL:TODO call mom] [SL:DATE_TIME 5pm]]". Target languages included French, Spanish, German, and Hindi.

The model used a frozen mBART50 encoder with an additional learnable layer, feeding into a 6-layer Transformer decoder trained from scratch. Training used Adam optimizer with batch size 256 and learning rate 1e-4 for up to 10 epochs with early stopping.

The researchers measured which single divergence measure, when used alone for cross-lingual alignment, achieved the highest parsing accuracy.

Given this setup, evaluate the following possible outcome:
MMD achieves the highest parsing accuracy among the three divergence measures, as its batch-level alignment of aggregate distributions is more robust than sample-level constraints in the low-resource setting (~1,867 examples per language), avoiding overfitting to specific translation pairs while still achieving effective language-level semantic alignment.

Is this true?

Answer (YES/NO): YES